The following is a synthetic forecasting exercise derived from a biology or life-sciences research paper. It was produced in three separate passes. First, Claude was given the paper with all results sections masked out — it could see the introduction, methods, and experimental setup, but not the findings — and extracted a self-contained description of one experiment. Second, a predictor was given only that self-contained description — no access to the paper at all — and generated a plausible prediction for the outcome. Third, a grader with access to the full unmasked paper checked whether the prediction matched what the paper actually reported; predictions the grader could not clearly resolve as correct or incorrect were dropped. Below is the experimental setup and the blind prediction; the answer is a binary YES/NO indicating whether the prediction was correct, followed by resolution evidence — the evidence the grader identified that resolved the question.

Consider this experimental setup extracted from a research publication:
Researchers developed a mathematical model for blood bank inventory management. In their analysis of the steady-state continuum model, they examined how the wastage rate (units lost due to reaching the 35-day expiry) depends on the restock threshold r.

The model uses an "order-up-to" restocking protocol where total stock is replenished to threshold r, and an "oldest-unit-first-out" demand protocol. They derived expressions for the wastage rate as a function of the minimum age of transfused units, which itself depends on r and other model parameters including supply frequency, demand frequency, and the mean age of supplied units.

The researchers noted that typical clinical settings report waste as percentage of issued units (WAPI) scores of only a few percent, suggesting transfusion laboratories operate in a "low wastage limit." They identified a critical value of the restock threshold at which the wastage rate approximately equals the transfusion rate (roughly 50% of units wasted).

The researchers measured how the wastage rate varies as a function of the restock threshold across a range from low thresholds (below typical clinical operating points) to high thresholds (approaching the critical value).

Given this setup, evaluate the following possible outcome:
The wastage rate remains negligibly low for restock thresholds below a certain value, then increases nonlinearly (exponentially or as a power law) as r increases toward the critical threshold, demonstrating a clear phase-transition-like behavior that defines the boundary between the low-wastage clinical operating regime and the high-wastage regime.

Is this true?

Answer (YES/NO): YES